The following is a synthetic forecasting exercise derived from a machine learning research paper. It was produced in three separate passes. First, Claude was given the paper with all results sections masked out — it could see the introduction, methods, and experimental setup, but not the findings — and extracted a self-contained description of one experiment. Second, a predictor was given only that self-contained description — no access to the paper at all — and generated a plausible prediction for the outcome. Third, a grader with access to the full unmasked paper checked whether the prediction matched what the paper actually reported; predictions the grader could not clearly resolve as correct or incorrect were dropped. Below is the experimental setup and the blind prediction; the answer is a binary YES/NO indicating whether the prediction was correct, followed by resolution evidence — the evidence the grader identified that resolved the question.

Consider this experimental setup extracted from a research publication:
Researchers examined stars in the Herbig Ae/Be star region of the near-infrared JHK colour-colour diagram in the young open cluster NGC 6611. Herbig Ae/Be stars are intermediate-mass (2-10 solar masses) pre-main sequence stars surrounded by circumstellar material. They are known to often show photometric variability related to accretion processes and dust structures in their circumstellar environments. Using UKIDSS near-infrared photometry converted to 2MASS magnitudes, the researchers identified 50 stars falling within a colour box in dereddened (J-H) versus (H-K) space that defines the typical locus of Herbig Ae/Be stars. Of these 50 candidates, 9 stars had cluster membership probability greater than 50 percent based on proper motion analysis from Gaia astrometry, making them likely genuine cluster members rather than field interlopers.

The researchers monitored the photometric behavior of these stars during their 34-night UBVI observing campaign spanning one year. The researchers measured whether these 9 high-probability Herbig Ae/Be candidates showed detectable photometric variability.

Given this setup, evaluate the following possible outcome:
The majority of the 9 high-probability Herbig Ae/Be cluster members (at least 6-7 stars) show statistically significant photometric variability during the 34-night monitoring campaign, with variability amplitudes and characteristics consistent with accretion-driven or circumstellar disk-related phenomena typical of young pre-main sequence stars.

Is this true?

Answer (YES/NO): NO